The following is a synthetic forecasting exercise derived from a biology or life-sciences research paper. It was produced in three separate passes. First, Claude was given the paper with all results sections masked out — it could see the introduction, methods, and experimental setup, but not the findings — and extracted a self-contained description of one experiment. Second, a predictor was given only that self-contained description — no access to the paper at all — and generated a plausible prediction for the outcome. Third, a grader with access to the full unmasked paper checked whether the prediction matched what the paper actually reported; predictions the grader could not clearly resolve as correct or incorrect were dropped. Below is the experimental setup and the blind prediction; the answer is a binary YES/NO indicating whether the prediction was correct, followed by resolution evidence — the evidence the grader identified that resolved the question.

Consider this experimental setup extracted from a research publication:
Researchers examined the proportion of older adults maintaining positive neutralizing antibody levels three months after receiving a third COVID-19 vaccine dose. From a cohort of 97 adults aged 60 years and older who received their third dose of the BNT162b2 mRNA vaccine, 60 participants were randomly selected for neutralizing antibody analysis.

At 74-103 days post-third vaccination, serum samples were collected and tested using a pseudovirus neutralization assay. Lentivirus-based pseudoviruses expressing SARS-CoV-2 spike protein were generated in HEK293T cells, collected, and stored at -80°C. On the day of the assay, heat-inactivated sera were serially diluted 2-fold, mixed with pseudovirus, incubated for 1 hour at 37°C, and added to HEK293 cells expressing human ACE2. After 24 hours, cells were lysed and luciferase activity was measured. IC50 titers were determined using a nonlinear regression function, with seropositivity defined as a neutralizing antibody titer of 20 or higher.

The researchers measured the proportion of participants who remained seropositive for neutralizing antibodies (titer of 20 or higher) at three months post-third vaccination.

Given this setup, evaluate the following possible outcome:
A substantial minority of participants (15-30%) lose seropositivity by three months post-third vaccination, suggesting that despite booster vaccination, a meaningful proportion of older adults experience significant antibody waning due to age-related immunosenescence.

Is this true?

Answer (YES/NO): NO